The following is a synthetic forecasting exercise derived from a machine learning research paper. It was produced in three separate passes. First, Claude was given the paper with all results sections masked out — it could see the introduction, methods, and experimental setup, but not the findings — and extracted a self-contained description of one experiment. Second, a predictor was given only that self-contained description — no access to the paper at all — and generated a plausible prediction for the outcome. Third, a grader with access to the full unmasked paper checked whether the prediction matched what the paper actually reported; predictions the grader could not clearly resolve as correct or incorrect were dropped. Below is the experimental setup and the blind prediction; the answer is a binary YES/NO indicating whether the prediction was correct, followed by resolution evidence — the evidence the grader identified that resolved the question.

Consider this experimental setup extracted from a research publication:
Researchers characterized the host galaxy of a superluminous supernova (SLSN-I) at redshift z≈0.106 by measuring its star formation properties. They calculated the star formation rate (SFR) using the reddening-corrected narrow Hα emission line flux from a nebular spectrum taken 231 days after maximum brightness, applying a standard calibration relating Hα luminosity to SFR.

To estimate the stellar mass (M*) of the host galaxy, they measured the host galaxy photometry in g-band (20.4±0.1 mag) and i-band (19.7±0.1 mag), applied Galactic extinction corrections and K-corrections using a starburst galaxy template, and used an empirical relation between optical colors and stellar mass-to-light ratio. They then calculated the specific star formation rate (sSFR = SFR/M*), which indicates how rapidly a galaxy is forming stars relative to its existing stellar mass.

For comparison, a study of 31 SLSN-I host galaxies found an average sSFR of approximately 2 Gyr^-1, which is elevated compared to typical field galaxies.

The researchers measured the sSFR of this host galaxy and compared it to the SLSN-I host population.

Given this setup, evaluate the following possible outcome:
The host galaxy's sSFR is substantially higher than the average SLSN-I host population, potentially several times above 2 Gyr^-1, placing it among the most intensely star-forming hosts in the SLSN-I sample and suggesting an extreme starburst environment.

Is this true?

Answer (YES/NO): NO